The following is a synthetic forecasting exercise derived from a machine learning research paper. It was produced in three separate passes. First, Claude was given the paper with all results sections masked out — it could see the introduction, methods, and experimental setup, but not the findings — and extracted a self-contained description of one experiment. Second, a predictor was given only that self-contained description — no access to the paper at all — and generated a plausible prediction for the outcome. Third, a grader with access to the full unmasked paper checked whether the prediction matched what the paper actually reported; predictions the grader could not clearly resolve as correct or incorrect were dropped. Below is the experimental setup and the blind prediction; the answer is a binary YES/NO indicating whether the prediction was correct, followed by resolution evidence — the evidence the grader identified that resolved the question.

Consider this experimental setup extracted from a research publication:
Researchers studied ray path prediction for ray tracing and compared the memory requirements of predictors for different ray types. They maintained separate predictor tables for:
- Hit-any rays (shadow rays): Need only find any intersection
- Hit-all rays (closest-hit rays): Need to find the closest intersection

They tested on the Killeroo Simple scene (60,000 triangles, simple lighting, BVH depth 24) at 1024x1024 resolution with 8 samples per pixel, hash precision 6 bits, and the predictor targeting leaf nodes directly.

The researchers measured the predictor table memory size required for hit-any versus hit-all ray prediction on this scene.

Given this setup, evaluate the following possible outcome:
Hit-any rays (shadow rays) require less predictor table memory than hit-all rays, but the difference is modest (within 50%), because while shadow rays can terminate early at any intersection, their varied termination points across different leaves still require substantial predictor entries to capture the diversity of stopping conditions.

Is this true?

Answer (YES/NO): NO